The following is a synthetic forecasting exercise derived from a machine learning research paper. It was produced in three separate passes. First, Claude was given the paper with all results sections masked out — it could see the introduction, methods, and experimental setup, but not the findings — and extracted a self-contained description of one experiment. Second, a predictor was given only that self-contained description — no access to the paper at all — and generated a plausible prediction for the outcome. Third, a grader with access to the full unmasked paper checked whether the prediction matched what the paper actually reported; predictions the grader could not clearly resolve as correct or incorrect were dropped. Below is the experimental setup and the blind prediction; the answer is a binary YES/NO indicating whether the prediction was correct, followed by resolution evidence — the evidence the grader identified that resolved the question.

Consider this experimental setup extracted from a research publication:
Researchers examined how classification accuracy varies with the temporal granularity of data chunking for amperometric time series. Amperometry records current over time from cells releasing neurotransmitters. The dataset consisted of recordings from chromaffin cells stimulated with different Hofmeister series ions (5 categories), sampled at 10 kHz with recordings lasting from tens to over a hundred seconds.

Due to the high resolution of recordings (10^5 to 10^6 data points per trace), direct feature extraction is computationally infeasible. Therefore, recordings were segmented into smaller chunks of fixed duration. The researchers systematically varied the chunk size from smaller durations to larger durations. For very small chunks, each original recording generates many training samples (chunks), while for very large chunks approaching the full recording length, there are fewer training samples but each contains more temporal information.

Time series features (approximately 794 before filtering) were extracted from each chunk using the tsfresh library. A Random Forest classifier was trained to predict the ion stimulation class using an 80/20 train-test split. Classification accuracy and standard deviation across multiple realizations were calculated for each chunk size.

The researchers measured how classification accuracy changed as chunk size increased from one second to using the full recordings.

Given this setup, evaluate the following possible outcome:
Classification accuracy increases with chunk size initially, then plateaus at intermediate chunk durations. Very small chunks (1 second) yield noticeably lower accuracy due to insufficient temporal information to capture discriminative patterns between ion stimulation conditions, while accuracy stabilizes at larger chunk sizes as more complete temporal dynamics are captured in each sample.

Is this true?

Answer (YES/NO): NO